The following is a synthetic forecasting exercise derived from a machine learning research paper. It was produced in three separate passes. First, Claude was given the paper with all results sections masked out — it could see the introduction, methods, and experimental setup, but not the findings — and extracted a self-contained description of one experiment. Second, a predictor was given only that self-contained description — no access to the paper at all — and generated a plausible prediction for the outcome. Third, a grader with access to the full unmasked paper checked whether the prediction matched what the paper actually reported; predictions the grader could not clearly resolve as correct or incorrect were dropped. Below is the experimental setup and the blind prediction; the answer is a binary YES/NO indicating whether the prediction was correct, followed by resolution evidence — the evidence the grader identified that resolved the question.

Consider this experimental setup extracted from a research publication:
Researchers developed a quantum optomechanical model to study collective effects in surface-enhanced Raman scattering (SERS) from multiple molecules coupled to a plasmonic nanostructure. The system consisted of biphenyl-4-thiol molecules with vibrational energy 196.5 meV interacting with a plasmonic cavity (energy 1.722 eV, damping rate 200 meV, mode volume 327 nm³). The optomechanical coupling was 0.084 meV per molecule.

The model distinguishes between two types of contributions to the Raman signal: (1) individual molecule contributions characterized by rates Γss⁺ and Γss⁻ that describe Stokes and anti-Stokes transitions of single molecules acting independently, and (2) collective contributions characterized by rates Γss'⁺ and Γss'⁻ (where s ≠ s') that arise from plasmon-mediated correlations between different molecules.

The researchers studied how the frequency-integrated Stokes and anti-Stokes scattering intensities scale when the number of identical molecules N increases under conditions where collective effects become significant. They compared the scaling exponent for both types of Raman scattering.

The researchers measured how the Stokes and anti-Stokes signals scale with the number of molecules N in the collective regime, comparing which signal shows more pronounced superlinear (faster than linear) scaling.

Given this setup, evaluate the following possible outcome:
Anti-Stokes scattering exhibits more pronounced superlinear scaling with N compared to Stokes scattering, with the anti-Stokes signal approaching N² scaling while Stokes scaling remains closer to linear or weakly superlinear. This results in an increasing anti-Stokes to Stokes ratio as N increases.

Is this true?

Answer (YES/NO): YES